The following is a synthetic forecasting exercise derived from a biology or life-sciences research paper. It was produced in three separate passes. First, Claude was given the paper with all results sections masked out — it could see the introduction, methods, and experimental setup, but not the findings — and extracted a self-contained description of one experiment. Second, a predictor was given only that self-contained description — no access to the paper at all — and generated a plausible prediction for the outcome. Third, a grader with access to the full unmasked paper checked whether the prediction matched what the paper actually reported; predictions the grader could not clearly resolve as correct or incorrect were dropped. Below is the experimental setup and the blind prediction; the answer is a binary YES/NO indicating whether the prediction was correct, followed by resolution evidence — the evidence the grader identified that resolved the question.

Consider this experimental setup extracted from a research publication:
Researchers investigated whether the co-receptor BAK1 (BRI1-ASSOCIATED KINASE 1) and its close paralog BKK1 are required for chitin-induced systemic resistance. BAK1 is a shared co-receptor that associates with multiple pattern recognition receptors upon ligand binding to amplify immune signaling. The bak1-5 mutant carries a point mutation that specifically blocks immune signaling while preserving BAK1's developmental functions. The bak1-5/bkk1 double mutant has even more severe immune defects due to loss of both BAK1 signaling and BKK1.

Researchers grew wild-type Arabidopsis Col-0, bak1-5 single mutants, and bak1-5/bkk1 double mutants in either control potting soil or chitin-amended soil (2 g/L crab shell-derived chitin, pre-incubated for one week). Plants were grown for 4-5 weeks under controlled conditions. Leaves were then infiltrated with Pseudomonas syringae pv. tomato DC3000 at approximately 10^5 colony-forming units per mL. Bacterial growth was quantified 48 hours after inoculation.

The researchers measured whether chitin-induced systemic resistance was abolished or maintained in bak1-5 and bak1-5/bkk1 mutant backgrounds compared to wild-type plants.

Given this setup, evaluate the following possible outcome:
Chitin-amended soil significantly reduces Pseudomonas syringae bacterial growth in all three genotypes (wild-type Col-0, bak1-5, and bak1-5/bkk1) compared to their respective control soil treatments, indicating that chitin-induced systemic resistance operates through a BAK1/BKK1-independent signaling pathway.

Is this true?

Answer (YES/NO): NO